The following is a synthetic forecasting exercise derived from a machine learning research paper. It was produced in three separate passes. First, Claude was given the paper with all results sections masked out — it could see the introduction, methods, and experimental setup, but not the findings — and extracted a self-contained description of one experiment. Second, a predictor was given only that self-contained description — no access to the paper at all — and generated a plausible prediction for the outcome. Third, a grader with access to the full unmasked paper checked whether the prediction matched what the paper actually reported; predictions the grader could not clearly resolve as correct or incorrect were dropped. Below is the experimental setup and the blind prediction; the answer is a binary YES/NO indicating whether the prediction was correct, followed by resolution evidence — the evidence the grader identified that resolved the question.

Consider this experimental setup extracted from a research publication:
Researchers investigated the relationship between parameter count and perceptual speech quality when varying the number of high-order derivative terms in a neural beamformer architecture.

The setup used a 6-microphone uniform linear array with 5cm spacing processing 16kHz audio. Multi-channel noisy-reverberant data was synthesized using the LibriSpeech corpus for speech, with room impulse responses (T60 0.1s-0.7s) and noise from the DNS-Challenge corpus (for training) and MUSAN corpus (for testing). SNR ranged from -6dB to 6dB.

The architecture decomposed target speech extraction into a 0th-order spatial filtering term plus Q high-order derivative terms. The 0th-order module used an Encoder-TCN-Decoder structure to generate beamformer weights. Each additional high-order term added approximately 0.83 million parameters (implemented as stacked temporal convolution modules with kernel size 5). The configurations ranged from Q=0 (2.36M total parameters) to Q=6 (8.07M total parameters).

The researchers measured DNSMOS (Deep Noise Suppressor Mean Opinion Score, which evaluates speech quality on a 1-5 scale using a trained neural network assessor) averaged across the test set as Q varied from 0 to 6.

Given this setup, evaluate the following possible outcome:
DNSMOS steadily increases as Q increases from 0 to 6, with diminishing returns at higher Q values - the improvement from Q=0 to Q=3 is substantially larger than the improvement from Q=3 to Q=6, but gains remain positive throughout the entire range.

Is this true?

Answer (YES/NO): NO